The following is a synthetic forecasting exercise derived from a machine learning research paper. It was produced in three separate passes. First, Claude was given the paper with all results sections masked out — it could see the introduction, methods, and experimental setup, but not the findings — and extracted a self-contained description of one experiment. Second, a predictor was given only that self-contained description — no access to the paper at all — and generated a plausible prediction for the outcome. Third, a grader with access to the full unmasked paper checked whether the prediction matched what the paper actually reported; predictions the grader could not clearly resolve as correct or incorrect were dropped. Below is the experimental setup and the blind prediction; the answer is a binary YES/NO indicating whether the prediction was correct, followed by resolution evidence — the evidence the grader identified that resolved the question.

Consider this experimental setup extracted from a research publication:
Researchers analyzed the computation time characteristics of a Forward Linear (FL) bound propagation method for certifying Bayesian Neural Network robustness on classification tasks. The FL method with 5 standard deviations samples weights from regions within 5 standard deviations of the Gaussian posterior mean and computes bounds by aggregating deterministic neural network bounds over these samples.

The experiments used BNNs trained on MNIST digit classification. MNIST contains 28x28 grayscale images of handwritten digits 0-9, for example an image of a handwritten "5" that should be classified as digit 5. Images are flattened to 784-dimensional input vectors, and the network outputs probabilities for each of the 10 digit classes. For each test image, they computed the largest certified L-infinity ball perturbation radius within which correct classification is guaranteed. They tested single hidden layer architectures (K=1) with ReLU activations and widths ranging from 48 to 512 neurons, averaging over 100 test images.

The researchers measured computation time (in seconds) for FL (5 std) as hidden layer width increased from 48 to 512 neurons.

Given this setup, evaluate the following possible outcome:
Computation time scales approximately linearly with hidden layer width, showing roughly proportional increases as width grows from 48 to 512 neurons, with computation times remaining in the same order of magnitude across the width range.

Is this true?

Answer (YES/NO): NO